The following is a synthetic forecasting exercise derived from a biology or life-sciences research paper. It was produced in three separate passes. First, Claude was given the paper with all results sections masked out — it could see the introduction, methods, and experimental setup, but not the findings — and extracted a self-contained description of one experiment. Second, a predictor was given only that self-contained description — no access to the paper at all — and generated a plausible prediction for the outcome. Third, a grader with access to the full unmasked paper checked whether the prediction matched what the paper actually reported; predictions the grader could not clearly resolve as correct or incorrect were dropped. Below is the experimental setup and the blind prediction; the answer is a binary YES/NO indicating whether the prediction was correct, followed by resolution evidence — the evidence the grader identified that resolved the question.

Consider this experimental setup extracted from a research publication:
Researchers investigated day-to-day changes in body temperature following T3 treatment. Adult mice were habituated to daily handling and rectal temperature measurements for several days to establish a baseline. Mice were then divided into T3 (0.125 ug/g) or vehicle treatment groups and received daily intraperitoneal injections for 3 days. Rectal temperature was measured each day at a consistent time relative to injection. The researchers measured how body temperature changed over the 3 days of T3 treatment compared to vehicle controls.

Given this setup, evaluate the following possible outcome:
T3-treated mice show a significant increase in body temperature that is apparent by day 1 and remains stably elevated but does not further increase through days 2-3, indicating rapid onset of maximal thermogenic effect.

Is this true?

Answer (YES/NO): NO